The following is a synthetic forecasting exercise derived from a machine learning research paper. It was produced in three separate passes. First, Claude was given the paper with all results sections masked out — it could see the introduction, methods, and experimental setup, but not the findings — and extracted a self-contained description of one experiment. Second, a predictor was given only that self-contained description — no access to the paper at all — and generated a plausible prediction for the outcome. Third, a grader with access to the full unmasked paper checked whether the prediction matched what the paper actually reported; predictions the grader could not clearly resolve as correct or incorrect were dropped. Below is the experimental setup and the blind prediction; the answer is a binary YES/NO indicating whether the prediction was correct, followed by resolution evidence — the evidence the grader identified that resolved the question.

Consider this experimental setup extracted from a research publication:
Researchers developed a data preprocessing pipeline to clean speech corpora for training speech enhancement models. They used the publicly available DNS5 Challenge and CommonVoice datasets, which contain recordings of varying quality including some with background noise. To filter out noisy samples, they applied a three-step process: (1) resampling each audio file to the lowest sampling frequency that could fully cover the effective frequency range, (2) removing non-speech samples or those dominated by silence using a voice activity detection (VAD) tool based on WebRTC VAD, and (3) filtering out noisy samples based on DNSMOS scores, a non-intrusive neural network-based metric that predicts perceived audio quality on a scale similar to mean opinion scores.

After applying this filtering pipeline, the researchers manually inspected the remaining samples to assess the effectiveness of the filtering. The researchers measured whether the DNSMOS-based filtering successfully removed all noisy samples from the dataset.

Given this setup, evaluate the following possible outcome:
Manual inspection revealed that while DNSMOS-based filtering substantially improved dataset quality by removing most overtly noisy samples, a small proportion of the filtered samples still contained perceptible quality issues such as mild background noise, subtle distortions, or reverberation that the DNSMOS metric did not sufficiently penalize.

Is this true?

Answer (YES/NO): NO